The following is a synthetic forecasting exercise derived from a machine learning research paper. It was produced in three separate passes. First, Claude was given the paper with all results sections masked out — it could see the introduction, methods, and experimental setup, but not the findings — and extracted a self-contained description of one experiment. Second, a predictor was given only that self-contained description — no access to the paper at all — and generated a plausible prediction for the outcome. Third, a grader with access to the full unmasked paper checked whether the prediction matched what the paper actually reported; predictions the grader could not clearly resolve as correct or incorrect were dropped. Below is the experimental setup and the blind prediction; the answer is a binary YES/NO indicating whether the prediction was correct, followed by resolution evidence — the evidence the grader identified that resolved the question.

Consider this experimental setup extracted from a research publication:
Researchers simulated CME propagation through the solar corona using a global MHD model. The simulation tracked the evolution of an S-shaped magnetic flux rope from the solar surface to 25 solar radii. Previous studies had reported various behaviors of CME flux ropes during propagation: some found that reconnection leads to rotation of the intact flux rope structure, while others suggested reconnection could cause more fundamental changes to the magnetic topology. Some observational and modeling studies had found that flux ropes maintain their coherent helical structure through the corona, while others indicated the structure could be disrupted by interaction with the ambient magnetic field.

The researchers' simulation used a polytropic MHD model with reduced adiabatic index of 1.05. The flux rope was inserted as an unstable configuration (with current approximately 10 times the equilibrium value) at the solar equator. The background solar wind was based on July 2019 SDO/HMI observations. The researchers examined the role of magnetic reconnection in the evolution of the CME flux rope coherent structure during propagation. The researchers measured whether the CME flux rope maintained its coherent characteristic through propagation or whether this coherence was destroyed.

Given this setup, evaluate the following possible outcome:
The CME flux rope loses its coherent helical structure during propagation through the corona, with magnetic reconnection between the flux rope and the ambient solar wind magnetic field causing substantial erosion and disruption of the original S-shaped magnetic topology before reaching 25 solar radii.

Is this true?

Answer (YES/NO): YES